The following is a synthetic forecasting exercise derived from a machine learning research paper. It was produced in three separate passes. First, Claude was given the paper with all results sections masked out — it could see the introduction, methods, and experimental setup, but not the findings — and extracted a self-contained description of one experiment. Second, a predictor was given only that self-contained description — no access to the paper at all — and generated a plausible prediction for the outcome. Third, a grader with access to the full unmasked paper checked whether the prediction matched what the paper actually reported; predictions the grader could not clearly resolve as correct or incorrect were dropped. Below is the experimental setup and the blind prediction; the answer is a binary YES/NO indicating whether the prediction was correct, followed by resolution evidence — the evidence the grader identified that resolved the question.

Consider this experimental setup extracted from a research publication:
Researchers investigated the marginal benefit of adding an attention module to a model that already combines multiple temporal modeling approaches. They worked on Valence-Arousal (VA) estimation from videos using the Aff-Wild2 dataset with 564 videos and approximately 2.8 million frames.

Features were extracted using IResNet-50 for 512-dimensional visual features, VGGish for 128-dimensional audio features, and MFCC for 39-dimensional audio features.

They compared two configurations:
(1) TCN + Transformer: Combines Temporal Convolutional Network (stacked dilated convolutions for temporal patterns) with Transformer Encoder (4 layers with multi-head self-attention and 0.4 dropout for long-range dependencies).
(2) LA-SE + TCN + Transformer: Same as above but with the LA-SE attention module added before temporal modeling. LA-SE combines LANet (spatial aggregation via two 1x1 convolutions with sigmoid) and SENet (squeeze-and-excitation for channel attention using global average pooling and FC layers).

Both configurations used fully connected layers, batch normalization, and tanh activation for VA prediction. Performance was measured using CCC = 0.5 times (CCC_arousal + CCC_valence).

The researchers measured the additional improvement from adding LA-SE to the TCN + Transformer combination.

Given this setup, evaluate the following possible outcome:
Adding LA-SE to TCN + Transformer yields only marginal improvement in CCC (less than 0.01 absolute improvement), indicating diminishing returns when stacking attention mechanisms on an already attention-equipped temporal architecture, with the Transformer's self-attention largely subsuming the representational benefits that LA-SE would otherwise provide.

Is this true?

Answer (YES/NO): NO